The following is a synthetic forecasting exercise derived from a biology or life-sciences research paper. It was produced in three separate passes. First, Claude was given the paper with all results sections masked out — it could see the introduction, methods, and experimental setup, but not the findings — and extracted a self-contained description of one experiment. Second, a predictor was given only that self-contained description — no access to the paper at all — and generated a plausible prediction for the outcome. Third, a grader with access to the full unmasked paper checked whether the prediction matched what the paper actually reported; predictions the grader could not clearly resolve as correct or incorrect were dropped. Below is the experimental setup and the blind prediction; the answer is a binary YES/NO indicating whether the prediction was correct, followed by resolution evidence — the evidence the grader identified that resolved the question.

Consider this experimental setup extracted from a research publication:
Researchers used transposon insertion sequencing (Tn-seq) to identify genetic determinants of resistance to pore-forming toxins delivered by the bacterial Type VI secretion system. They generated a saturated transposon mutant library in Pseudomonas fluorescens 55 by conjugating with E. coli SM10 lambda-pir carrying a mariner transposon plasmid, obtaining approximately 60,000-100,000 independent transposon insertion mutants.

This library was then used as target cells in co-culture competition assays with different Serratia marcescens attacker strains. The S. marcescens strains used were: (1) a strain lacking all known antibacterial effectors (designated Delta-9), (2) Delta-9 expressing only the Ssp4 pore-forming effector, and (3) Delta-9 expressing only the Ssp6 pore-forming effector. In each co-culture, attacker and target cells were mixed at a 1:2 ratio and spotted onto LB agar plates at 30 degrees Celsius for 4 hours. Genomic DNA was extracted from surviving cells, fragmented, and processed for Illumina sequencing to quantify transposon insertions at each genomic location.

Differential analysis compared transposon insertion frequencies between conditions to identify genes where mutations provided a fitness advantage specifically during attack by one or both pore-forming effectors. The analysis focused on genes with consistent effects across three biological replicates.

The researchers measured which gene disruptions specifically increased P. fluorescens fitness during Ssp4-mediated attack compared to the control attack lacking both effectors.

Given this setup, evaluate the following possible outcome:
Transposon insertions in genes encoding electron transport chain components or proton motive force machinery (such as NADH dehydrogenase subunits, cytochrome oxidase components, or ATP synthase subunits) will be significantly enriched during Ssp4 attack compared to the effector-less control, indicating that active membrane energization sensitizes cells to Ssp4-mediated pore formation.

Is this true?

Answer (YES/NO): NO